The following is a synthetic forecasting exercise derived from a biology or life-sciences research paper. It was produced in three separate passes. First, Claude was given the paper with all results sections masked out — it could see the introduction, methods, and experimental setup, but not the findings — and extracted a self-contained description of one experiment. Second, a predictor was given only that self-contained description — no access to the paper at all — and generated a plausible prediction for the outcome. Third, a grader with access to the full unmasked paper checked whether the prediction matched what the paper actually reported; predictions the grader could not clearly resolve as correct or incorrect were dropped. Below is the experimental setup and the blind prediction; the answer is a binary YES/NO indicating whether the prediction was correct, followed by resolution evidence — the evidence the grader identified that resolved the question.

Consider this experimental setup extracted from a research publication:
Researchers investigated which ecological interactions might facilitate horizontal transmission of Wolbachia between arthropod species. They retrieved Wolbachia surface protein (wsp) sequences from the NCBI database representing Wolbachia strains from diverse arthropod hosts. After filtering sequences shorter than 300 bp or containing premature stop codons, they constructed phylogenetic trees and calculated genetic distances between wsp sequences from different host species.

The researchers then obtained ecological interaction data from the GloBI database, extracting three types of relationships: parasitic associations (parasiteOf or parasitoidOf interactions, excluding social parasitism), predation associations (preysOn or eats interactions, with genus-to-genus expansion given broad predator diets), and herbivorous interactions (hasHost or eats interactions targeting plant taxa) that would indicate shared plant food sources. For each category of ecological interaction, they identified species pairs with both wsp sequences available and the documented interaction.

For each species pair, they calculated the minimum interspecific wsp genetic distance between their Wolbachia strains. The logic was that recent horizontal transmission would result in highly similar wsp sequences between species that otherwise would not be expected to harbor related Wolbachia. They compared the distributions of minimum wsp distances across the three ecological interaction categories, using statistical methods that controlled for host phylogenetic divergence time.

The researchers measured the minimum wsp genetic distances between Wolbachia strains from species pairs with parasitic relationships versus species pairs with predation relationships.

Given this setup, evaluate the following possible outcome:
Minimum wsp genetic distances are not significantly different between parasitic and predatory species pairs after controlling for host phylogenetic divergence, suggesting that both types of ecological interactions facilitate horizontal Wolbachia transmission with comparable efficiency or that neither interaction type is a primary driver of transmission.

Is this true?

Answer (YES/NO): NO